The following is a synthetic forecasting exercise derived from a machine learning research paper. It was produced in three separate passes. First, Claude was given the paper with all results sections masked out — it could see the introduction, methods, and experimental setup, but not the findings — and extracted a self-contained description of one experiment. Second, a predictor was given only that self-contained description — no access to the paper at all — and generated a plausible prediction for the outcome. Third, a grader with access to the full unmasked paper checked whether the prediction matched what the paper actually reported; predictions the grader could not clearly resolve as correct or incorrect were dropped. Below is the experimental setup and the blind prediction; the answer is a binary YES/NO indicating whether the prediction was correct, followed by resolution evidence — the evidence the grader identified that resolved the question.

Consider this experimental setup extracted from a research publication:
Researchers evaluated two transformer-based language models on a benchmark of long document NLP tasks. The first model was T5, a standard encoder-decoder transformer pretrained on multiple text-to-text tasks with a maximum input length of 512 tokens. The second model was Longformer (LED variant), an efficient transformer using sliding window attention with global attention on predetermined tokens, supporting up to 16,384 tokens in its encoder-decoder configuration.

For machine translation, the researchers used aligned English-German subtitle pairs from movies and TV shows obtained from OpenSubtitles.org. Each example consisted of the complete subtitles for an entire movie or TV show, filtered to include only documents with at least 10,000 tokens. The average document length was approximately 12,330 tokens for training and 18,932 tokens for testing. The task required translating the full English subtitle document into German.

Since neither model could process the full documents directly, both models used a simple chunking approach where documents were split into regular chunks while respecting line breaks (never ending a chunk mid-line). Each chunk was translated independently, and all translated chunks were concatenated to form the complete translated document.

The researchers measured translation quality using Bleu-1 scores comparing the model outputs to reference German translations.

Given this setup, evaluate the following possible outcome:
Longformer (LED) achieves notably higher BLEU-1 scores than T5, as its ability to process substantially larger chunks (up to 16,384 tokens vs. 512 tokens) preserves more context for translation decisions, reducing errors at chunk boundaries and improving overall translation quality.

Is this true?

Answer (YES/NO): NO